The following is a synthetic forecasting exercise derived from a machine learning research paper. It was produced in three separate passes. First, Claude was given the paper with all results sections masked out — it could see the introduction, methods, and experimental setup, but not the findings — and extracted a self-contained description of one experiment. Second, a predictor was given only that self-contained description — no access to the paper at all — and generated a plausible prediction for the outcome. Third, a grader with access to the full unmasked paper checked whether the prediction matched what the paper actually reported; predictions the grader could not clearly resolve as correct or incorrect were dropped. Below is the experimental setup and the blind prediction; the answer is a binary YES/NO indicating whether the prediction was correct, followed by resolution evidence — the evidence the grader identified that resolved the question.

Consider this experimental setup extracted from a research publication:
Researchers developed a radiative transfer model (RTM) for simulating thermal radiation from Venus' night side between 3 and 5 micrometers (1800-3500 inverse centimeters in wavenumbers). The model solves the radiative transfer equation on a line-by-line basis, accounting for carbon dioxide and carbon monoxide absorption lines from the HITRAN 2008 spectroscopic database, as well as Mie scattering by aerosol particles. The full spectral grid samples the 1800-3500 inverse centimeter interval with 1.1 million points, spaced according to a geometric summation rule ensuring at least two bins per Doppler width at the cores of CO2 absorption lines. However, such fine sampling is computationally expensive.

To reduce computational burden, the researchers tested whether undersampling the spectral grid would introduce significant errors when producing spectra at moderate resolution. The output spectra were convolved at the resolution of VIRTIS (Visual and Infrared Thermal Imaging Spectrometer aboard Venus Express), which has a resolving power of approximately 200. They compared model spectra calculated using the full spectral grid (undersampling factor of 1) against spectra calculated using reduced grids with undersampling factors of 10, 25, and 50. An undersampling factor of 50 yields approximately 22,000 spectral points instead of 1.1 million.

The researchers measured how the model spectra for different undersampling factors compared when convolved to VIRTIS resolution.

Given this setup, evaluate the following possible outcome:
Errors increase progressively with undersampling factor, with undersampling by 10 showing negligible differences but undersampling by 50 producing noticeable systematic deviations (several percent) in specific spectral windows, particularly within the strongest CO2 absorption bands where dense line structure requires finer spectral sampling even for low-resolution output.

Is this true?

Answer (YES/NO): NO